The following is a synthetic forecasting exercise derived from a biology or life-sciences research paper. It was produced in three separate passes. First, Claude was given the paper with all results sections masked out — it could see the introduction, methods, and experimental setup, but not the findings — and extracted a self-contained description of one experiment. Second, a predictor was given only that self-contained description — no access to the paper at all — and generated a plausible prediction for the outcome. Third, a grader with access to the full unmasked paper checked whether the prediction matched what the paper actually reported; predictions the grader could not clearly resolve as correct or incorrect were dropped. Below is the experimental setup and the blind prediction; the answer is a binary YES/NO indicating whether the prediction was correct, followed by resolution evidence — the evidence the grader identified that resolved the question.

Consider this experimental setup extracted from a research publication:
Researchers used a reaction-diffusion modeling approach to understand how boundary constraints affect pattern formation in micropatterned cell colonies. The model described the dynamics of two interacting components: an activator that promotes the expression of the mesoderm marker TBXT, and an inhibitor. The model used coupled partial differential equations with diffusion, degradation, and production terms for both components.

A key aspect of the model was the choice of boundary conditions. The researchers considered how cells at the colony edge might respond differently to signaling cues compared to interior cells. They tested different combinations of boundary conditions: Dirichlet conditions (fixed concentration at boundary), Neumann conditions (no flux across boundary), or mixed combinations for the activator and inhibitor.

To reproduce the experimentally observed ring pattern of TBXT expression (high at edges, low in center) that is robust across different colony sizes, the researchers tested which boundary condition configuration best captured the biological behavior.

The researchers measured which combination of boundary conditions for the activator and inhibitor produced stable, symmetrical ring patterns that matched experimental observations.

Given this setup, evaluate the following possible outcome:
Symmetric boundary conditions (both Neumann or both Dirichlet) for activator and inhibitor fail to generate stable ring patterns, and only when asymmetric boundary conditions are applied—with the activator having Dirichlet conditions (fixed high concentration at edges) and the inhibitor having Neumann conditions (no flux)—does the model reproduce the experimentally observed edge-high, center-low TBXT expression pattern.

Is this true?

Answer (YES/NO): YES